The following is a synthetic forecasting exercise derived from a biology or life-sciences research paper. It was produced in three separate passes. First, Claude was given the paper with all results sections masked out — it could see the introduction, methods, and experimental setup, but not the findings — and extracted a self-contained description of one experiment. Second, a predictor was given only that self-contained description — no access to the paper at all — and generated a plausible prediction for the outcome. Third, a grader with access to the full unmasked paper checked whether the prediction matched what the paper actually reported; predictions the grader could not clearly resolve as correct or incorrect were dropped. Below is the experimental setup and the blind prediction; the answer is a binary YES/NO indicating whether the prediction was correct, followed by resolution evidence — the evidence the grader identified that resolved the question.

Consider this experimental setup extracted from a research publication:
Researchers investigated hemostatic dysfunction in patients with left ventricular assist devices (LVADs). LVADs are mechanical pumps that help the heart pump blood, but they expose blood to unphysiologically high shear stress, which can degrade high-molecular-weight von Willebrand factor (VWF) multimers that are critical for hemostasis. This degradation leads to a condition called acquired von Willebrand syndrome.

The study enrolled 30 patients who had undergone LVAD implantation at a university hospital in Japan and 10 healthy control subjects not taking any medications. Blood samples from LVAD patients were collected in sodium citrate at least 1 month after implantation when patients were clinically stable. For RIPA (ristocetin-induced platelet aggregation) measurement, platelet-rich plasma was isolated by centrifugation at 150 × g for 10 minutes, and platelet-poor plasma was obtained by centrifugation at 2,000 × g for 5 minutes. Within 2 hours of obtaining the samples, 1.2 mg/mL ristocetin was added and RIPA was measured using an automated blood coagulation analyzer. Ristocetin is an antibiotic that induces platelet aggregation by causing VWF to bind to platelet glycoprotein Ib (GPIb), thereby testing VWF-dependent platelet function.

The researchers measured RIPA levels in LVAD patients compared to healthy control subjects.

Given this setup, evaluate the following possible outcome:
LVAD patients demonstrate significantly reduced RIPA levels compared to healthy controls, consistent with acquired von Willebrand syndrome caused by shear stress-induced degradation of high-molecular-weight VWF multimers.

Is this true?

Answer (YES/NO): NO